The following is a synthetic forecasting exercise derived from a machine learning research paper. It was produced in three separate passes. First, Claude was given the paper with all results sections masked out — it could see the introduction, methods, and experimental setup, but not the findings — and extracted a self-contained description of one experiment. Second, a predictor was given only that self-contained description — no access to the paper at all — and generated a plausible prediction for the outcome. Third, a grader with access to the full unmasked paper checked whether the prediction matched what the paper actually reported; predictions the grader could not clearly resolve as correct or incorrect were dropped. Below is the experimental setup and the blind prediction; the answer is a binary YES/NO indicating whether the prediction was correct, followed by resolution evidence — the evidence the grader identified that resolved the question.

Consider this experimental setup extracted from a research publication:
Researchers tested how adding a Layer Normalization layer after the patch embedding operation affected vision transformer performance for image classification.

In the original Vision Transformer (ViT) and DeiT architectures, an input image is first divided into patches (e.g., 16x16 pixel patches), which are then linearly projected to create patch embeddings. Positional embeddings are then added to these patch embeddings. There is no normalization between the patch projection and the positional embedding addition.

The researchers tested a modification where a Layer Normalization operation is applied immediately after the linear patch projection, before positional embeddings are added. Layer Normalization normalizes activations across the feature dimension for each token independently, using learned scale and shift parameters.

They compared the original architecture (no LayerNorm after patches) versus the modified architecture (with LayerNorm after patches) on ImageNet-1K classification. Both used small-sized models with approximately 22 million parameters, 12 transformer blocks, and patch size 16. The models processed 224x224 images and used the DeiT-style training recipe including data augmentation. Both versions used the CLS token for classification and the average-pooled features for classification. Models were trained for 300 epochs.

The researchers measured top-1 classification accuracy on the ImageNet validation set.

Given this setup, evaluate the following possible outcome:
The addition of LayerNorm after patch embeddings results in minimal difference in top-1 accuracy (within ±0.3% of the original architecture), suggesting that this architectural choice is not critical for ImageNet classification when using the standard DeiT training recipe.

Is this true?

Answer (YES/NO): NO